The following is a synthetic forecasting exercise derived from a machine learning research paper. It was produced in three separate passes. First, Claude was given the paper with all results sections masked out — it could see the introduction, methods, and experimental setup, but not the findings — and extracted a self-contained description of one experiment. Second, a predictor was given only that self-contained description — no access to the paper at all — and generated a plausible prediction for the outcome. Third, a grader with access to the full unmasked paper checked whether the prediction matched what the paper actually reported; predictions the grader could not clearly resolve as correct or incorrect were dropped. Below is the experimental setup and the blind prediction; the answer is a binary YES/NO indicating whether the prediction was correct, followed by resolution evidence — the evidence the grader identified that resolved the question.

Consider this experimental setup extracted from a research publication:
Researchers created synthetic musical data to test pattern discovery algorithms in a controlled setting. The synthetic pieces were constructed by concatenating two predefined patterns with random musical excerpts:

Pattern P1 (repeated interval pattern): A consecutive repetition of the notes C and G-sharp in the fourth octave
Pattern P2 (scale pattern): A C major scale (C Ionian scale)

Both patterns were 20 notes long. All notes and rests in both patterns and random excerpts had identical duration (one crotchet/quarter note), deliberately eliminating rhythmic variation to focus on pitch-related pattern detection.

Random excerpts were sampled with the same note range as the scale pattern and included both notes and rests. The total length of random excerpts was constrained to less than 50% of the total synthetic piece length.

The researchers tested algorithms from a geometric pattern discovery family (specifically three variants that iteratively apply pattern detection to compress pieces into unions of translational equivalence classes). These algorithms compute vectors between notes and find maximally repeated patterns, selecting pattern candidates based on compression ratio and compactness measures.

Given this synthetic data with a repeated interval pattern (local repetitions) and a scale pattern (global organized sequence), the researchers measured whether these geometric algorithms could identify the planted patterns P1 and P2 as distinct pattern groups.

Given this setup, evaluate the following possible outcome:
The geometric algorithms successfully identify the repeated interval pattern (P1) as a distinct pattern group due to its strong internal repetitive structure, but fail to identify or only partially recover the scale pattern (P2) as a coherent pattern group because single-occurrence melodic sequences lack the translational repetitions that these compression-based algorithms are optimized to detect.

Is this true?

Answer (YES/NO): NO